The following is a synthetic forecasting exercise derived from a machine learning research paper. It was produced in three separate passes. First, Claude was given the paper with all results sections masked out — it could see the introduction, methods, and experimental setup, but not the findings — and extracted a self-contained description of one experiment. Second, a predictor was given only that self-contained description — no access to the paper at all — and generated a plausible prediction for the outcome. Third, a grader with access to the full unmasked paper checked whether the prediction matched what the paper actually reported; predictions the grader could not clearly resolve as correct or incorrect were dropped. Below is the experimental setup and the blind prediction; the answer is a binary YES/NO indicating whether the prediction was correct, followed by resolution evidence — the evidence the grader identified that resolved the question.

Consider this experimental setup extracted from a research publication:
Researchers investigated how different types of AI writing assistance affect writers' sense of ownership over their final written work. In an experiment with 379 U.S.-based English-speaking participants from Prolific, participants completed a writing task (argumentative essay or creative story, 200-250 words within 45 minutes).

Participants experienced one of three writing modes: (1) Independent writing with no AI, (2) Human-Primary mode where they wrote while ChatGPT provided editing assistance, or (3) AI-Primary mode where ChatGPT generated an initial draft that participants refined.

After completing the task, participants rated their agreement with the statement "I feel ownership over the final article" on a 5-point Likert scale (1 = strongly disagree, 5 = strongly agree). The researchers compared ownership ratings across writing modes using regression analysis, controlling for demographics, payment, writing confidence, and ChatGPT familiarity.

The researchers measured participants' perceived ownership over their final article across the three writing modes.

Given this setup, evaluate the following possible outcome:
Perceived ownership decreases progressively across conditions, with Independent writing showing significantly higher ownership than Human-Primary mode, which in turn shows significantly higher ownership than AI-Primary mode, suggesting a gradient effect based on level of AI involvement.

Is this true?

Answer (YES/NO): NO